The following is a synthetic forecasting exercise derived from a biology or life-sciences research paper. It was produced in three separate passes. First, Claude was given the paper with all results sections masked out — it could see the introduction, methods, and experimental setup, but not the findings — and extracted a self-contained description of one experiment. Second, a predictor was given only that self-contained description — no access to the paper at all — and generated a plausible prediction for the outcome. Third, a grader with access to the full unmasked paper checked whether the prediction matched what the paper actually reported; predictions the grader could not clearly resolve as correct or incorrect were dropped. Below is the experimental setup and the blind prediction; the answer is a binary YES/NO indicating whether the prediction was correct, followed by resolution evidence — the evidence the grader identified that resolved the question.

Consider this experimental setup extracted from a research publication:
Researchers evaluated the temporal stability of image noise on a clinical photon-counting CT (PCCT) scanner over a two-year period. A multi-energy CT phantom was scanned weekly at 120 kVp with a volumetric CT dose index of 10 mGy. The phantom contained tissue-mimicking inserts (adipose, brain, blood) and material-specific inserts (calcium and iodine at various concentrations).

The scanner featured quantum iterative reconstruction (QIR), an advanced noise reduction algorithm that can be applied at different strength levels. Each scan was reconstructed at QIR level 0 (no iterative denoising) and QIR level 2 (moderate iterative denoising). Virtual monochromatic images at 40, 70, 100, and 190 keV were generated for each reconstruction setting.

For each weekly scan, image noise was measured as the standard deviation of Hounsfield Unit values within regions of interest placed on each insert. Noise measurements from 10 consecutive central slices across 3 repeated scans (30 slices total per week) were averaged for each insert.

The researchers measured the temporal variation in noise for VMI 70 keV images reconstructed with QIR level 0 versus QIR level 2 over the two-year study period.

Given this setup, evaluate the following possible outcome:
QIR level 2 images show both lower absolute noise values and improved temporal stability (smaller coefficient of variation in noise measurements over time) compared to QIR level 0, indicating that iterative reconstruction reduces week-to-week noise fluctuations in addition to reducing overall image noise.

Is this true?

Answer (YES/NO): NO